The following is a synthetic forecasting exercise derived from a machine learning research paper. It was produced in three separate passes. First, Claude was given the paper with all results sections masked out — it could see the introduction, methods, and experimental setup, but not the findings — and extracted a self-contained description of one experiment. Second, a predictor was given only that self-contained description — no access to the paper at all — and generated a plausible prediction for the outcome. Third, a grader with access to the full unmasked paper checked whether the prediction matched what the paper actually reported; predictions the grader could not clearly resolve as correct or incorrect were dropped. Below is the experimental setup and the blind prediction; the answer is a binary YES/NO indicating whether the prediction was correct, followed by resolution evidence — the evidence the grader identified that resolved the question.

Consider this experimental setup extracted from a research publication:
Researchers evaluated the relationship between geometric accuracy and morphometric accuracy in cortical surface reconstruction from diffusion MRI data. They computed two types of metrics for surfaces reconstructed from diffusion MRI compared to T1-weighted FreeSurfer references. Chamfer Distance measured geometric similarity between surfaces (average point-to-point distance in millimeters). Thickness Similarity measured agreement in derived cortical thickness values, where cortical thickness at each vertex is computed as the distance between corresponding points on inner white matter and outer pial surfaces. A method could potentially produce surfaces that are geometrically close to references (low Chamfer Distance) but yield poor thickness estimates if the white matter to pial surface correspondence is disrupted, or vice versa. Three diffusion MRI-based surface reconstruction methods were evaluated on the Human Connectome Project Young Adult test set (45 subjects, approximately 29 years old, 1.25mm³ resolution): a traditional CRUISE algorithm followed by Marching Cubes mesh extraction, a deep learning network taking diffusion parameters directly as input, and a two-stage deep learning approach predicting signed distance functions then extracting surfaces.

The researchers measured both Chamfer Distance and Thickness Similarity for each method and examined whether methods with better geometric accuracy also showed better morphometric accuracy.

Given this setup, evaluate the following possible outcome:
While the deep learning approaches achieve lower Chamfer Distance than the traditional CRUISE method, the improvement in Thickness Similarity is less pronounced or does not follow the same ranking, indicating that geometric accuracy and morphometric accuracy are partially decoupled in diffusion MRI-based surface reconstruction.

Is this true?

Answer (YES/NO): NO